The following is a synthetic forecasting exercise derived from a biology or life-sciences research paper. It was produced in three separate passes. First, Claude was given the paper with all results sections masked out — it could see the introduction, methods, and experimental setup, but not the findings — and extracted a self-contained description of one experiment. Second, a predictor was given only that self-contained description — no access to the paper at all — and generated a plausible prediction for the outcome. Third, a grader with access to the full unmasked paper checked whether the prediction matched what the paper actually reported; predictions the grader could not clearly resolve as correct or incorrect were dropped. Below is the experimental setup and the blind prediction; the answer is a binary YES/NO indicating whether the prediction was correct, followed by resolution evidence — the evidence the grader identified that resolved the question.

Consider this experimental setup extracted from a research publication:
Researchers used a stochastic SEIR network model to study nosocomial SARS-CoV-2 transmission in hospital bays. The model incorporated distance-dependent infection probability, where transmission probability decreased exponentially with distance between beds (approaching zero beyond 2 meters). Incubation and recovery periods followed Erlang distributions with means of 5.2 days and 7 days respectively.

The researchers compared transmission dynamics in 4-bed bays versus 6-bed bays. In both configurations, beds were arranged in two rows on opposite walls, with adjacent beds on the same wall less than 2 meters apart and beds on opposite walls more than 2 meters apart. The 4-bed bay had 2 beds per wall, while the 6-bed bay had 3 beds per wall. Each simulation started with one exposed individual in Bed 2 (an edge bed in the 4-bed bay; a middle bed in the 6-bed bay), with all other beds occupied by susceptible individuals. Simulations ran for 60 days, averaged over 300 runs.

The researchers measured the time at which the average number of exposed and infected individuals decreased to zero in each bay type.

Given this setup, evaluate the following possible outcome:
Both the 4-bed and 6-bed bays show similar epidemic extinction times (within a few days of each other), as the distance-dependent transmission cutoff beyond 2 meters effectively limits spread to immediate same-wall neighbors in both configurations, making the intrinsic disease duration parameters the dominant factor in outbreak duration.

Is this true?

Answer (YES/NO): NO